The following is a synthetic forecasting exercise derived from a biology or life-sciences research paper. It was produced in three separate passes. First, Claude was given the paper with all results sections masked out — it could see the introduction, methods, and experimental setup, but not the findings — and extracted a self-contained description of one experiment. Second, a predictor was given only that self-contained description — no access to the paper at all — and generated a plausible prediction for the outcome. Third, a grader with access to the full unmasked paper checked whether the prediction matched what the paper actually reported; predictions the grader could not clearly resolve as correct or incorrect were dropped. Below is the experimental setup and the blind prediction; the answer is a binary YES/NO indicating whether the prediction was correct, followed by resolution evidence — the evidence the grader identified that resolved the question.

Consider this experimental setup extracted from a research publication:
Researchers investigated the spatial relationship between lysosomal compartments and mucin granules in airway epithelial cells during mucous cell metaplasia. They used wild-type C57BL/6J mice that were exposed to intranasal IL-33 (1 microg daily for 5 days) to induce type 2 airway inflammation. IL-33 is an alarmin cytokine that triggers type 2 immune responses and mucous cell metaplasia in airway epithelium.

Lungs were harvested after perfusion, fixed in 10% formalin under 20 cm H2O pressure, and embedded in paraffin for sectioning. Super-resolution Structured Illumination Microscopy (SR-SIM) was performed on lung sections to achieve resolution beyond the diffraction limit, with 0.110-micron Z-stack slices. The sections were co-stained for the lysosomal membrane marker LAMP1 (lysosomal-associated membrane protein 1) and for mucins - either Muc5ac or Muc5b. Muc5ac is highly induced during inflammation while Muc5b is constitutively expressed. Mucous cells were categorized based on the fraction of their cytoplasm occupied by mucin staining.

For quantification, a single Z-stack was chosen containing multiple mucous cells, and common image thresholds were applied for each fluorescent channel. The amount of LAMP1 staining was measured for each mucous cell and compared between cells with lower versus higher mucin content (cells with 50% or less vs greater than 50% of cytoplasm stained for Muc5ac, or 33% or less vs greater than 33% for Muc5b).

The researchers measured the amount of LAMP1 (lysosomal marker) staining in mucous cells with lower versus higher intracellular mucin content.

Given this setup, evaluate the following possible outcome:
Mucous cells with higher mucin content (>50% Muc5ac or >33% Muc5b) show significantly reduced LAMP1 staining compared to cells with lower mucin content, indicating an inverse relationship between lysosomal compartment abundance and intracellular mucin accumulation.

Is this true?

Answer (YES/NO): YES